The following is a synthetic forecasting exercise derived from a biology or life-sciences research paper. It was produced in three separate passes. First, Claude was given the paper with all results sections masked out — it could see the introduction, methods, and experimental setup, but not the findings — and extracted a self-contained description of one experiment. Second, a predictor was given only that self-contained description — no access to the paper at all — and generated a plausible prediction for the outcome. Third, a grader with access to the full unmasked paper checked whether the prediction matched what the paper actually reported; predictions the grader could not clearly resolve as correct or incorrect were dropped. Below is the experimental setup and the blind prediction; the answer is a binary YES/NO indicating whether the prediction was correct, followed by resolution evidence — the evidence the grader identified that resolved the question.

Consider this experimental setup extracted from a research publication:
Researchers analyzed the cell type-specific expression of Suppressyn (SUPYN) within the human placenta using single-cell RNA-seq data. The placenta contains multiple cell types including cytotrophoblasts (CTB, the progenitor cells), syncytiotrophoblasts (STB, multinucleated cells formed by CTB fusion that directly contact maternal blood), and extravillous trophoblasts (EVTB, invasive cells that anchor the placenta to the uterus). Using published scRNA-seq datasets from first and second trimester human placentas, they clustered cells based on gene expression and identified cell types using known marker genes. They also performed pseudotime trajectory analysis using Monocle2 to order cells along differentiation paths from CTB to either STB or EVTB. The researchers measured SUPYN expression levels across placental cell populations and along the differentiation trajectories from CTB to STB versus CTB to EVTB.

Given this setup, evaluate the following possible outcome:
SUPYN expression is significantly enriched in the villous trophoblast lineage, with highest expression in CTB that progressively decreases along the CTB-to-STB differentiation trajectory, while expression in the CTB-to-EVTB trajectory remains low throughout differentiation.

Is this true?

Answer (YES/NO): NO